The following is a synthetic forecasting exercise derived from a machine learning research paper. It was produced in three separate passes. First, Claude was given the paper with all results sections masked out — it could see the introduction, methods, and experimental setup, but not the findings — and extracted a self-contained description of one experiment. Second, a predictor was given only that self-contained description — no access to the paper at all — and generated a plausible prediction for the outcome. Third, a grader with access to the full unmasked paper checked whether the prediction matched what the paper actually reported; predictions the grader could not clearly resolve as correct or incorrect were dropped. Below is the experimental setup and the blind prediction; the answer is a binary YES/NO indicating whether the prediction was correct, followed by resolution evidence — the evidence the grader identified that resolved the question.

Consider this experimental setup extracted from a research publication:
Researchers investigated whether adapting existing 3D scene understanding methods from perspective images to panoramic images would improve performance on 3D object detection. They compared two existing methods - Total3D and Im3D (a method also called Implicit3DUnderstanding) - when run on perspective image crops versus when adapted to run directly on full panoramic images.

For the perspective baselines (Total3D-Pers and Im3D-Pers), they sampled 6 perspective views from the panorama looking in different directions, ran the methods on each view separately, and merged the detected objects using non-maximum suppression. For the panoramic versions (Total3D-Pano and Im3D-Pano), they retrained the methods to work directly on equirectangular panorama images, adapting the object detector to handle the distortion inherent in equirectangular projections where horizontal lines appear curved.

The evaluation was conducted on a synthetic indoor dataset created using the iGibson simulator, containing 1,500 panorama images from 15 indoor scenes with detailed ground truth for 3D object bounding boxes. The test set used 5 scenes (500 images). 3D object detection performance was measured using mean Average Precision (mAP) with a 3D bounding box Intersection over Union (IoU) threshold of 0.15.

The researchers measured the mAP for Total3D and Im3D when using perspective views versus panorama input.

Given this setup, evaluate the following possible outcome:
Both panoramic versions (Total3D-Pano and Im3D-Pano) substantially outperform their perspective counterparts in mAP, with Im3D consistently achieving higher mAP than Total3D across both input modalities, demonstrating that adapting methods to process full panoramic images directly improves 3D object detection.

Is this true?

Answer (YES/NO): NO